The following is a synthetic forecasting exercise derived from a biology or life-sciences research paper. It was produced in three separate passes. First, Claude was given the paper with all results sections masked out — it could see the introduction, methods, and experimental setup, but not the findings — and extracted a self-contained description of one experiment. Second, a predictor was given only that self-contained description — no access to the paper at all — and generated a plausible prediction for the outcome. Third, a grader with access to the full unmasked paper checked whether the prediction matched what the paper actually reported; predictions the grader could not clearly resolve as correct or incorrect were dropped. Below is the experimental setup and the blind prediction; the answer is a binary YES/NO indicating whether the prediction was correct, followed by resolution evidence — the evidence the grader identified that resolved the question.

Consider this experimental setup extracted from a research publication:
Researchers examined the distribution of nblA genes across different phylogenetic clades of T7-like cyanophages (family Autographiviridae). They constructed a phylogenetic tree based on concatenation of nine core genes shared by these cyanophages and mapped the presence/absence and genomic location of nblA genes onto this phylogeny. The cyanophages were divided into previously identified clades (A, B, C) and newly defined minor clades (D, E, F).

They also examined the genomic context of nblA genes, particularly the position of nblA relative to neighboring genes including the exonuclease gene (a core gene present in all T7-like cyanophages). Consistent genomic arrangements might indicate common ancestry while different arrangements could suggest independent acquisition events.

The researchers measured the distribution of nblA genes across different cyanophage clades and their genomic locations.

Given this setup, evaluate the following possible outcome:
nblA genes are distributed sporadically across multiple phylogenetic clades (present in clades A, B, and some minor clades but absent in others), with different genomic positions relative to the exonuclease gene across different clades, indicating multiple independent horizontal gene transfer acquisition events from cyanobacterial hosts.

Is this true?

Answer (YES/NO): YES